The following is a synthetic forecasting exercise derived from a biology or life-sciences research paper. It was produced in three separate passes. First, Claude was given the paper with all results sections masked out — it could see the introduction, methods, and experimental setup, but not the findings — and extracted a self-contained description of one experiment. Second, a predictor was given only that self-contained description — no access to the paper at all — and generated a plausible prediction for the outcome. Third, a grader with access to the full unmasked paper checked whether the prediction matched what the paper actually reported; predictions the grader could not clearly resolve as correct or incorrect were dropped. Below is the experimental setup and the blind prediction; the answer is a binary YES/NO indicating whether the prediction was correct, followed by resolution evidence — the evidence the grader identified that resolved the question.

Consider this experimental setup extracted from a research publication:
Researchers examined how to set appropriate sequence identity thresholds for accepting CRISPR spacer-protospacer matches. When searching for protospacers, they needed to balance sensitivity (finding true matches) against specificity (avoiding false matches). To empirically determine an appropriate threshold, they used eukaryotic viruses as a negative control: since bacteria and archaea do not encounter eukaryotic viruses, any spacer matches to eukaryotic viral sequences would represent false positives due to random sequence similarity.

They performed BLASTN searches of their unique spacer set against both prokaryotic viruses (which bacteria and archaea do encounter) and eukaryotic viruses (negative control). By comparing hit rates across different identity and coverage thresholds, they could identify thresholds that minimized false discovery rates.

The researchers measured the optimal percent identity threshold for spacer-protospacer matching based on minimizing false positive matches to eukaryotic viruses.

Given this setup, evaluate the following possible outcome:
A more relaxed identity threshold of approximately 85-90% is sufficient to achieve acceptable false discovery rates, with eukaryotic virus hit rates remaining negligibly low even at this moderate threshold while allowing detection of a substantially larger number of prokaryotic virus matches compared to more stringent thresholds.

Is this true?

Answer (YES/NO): NO